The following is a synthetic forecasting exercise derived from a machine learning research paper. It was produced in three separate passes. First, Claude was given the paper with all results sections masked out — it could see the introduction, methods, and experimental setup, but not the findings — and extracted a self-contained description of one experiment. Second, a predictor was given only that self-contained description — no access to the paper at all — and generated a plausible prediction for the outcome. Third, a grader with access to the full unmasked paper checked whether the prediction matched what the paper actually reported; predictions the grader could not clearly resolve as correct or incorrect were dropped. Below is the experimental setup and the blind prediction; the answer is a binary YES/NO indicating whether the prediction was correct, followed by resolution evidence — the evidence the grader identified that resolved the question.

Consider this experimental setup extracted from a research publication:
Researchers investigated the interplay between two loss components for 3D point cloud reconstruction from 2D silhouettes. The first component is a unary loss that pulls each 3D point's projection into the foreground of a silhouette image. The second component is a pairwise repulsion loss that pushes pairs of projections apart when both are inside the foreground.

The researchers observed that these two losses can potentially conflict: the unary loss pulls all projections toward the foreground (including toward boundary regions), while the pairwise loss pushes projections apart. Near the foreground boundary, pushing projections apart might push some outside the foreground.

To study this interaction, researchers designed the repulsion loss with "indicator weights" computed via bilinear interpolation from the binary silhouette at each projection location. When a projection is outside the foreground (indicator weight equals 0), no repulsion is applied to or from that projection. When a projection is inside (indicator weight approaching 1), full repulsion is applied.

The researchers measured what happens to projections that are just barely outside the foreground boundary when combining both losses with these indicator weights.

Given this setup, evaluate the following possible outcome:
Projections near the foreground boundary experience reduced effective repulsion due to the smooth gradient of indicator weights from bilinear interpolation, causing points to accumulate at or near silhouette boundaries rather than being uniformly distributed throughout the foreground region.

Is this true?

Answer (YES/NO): NO